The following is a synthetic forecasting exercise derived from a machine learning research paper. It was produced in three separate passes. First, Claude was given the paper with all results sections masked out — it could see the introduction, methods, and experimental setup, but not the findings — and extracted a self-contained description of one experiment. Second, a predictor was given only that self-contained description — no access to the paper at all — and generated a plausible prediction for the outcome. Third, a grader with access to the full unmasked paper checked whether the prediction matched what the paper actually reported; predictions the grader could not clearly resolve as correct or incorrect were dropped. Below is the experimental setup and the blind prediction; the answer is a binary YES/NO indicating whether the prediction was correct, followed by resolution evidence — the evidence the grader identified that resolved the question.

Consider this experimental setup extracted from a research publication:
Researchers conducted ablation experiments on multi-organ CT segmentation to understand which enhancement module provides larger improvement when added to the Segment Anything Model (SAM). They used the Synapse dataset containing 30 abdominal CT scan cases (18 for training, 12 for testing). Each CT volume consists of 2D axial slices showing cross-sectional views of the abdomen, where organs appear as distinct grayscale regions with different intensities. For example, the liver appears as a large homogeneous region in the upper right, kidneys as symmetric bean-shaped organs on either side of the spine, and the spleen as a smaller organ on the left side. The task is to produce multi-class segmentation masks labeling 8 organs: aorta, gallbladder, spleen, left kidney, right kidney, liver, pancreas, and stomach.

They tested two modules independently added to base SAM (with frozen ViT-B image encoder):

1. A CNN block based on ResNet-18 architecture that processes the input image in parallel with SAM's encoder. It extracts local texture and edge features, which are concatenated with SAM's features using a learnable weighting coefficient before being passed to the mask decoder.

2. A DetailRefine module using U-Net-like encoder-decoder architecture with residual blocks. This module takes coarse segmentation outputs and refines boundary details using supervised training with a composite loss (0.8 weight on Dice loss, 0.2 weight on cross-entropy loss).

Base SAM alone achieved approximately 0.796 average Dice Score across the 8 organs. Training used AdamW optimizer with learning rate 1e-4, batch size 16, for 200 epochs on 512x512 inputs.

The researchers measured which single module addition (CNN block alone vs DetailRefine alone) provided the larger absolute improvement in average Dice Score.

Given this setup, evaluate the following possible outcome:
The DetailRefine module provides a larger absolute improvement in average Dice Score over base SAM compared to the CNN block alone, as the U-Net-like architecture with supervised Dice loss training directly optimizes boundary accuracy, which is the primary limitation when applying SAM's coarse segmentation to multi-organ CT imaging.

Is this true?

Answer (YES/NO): YES